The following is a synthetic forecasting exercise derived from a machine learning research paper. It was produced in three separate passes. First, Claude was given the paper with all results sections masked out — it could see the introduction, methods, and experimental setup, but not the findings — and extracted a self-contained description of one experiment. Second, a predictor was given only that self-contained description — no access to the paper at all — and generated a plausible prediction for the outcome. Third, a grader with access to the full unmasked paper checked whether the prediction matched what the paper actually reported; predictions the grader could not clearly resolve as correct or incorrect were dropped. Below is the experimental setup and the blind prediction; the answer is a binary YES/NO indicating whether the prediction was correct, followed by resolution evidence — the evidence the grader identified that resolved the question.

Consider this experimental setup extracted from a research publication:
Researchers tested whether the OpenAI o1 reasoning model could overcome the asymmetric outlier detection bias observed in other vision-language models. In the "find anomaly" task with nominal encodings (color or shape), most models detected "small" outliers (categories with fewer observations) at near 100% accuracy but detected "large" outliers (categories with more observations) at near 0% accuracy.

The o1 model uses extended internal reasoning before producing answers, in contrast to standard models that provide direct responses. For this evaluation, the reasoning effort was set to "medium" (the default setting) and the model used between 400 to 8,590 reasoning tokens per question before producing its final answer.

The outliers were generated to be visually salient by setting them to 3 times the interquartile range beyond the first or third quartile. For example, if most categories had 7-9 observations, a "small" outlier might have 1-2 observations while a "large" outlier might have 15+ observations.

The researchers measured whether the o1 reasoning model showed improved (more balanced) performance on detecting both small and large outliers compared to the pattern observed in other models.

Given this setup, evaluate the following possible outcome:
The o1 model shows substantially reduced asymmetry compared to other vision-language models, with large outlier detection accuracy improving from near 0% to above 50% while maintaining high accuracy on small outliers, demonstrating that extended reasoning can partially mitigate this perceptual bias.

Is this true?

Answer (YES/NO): NO